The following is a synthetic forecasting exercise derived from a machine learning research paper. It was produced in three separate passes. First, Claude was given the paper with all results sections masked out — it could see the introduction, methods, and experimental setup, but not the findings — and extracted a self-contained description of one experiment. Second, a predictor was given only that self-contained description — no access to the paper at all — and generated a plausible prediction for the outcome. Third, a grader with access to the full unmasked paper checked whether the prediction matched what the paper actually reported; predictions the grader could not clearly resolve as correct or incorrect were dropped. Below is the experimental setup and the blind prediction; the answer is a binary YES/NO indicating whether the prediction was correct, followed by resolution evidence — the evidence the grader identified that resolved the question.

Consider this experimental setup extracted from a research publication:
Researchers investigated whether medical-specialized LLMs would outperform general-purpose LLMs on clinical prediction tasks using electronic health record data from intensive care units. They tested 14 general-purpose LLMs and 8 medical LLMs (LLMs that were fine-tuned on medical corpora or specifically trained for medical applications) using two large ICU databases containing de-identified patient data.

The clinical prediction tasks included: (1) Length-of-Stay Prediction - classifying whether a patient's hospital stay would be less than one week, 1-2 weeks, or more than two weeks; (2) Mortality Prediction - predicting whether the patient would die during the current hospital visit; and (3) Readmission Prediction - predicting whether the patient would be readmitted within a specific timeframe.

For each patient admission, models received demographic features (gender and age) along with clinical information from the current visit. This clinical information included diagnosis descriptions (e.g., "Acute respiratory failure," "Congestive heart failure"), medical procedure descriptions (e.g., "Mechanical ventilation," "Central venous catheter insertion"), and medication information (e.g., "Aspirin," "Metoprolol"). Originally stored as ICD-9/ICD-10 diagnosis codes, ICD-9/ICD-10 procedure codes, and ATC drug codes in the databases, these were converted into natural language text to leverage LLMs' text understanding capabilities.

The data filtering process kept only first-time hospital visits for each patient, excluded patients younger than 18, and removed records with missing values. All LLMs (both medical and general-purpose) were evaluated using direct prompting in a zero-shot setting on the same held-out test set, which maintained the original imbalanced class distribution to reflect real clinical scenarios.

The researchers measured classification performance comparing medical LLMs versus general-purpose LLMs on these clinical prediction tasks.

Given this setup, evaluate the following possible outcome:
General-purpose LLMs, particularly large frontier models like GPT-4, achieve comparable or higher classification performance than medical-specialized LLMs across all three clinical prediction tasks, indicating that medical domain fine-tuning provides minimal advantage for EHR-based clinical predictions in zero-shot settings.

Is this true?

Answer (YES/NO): NO